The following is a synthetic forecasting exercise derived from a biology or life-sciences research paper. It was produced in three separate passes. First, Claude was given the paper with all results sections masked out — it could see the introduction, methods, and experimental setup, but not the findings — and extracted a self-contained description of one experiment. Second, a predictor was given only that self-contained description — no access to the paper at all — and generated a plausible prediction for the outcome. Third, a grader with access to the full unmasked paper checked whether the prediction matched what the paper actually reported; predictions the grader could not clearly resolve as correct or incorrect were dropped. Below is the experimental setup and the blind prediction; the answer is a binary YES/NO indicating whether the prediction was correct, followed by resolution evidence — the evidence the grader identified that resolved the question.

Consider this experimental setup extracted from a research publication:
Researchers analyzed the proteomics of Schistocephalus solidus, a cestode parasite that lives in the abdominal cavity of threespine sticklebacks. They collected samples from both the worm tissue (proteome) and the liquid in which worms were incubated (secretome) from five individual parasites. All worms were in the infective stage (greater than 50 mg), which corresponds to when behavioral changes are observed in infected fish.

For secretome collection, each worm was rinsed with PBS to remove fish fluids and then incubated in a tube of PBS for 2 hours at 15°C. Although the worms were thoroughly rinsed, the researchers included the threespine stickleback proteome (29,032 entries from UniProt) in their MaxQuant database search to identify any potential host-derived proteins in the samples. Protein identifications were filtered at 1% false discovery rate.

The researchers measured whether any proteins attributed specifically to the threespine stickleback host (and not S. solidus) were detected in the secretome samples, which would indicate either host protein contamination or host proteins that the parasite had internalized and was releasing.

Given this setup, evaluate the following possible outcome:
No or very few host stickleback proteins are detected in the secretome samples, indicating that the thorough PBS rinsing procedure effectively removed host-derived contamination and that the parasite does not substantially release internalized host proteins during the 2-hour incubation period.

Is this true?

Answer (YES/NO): NO